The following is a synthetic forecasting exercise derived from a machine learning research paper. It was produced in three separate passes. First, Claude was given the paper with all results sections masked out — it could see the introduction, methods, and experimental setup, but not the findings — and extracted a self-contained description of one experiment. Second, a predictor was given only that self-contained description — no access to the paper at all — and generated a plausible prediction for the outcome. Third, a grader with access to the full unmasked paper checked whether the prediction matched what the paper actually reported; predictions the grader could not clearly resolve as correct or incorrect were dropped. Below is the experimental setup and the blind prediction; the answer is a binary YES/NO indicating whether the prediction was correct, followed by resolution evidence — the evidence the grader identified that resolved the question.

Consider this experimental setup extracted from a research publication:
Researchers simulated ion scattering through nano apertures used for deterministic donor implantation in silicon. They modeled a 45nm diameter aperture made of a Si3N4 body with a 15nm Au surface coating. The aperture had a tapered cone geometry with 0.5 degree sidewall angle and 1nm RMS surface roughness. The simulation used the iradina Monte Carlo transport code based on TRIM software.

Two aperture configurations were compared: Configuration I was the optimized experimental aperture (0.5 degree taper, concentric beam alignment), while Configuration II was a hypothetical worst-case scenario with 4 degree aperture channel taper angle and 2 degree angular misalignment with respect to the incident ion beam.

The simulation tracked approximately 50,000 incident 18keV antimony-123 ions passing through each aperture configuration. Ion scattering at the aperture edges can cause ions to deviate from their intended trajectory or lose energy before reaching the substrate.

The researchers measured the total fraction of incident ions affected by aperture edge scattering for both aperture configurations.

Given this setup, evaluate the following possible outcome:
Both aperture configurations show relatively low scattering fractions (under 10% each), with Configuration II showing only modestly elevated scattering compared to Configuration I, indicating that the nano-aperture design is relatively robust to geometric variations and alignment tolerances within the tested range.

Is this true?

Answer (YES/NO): NO